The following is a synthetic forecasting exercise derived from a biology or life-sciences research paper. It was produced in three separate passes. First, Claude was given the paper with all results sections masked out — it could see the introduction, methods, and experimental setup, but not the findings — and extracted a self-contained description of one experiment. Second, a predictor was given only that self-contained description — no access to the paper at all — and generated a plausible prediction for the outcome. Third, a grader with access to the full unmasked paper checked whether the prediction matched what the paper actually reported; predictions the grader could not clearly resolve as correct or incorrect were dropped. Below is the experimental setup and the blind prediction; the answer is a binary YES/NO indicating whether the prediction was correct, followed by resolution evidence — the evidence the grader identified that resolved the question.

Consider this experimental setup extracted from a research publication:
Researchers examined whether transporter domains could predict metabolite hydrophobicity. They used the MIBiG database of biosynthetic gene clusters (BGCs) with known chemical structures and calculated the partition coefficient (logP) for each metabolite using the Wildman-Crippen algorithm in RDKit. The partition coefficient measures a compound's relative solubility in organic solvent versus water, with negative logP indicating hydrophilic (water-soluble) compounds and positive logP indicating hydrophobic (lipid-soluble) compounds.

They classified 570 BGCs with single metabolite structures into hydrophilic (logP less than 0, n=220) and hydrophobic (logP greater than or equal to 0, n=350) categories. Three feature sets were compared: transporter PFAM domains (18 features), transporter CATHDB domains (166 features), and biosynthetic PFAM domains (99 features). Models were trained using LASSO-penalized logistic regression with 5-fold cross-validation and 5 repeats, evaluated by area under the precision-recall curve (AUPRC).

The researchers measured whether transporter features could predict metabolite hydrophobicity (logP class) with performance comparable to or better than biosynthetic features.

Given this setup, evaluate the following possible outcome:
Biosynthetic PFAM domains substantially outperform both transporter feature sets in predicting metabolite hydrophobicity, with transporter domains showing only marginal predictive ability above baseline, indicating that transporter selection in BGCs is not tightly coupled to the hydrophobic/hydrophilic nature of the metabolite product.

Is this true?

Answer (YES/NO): NO